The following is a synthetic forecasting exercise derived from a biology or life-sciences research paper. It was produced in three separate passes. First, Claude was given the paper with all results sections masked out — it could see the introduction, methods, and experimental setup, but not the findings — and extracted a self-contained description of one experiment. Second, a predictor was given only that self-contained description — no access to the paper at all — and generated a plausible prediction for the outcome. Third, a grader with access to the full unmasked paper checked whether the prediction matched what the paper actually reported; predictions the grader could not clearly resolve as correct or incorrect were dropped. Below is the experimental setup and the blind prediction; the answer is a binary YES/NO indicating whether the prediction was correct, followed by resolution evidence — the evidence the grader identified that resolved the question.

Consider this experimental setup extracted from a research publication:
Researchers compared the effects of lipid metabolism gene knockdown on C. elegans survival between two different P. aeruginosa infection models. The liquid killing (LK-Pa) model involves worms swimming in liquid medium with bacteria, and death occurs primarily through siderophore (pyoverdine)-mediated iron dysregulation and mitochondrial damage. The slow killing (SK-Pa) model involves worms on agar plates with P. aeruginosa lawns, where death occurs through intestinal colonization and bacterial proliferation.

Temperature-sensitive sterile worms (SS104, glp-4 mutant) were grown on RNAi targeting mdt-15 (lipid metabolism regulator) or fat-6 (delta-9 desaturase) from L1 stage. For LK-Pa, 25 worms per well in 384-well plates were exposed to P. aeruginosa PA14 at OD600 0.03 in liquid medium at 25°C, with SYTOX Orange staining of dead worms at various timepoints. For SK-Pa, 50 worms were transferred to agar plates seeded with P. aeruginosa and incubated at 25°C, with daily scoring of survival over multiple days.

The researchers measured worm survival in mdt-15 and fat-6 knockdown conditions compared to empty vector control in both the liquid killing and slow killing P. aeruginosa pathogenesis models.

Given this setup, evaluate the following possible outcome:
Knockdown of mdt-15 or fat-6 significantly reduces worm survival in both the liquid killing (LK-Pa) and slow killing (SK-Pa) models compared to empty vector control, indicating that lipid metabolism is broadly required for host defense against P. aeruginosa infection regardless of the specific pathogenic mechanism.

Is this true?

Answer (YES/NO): NO